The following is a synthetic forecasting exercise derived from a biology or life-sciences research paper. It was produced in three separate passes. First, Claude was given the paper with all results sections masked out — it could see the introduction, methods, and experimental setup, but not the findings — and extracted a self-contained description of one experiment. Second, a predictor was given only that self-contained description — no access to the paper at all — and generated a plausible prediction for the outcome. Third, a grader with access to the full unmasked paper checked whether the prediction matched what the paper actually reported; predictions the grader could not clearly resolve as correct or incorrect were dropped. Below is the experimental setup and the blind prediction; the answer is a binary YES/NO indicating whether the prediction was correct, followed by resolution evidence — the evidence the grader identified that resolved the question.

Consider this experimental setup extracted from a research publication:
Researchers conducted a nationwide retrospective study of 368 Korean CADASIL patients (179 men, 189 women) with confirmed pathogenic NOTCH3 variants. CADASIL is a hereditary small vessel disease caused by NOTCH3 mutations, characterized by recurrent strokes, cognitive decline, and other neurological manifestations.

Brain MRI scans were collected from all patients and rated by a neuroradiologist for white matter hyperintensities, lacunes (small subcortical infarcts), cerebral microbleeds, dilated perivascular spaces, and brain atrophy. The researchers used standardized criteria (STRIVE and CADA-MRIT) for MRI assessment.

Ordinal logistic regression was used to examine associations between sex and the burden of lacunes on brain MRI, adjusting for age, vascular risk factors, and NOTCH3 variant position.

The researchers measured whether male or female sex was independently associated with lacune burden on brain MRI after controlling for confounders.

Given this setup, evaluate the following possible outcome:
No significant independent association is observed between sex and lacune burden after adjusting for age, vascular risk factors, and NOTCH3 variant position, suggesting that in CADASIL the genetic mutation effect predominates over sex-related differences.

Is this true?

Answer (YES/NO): NO